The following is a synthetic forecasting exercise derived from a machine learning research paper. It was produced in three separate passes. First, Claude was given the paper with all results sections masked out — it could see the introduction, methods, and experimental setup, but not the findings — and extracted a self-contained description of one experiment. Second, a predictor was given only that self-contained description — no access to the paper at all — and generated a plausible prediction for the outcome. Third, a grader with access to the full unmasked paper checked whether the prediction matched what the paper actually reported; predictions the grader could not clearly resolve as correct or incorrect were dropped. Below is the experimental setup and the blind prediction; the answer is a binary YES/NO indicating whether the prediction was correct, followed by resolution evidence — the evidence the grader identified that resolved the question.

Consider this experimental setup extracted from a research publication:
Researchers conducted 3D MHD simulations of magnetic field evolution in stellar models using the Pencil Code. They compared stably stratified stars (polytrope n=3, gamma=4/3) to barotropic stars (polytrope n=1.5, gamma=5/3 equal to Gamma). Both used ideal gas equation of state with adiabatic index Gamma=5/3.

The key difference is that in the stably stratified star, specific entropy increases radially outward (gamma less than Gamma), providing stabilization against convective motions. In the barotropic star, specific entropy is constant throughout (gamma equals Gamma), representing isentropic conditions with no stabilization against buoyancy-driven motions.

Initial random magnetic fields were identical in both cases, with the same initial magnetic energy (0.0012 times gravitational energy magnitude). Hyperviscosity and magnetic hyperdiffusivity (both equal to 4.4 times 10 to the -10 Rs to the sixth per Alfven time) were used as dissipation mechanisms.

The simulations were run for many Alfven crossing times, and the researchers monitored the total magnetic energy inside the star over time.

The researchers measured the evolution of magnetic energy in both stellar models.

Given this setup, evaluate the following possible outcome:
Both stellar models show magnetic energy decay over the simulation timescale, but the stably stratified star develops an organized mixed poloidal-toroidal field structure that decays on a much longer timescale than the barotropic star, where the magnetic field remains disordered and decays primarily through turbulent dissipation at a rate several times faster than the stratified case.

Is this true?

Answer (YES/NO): NO